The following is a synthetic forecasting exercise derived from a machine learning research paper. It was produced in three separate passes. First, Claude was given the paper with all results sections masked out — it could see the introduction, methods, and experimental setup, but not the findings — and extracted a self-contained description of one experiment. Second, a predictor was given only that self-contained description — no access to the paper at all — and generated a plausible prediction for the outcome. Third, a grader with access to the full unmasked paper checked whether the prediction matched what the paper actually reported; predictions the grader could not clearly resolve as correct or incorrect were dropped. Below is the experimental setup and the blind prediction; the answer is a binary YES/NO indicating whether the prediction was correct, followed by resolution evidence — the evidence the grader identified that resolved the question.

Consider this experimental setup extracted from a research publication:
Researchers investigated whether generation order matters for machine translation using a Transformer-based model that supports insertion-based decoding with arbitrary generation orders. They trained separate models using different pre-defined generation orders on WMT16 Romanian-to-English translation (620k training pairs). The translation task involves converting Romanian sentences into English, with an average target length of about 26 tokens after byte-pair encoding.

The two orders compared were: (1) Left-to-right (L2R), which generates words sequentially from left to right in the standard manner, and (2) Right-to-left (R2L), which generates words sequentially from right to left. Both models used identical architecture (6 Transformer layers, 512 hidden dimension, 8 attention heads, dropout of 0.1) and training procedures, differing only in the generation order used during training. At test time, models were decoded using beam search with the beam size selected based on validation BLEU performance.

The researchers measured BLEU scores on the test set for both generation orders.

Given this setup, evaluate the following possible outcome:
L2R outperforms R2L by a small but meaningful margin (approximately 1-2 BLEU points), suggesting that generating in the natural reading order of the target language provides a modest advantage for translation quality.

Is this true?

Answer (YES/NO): NO